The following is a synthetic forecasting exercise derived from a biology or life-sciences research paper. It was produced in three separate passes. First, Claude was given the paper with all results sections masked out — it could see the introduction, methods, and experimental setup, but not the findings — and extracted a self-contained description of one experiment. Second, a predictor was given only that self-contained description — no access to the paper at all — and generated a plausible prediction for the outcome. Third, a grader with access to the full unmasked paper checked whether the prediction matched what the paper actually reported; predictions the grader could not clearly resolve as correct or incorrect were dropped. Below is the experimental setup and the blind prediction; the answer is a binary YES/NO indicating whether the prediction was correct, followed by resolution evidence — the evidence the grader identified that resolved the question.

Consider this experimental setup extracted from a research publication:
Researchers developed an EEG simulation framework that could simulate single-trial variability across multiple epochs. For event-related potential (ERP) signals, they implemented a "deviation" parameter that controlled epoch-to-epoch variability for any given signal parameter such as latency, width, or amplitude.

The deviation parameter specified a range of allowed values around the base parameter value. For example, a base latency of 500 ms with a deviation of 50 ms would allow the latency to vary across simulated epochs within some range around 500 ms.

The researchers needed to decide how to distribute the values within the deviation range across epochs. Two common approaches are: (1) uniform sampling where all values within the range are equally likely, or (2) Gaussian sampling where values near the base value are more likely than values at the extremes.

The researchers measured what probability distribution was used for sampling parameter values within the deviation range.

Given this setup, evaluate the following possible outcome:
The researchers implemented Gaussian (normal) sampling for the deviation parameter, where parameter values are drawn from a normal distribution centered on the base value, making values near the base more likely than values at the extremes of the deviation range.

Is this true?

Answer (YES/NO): YES